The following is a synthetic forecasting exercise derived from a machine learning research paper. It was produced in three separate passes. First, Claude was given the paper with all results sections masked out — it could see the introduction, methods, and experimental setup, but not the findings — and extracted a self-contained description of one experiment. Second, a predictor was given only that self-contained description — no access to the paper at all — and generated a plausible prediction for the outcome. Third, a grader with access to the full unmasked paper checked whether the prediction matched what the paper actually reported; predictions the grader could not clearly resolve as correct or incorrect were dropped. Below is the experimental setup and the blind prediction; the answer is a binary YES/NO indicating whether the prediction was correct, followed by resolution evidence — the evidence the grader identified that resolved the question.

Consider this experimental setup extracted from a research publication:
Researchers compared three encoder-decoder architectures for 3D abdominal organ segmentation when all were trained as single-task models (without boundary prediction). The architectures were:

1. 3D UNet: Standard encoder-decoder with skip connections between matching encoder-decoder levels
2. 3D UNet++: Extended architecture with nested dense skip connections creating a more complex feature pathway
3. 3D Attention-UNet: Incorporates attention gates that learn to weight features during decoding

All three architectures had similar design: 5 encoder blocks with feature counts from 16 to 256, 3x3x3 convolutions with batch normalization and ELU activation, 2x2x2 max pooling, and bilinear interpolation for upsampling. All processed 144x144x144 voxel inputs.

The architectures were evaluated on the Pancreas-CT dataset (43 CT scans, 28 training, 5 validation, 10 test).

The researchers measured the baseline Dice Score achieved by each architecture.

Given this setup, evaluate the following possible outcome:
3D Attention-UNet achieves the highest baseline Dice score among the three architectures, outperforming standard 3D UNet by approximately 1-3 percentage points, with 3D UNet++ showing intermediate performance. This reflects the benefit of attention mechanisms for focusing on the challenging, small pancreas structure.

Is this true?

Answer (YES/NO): NO